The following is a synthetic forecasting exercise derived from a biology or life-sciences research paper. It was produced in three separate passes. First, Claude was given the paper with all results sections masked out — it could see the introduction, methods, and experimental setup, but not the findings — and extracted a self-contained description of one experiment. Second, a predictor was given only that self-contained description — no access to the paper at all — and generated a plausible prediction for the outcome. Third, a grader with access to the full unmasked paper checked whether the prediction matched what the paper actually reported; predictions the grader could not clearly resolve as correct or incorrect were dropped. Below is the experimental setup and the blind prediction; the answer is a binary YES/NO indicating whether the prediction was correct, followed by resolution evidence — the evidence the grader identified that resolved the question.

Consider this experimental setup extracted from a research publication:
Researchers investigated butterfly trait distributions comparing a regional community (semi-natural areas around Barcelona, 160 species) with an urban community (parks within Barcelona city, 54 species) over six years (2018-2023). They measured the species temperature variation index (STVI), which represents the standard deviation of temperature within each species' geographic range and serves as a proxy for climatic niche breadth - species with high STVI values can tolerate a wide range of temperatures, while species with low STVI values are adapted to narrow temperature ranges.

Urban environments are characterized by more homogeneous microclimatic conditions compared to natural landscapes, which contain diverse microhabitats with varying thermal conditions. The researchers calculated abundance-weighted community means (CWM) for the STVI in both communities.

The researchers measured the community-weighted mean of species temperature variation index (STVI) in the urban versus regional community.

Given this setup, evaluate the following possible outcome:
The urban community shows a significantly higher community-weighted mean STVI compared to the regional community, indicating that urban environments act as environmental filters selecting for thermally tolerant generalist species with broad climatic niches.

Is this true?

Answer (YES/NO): YES